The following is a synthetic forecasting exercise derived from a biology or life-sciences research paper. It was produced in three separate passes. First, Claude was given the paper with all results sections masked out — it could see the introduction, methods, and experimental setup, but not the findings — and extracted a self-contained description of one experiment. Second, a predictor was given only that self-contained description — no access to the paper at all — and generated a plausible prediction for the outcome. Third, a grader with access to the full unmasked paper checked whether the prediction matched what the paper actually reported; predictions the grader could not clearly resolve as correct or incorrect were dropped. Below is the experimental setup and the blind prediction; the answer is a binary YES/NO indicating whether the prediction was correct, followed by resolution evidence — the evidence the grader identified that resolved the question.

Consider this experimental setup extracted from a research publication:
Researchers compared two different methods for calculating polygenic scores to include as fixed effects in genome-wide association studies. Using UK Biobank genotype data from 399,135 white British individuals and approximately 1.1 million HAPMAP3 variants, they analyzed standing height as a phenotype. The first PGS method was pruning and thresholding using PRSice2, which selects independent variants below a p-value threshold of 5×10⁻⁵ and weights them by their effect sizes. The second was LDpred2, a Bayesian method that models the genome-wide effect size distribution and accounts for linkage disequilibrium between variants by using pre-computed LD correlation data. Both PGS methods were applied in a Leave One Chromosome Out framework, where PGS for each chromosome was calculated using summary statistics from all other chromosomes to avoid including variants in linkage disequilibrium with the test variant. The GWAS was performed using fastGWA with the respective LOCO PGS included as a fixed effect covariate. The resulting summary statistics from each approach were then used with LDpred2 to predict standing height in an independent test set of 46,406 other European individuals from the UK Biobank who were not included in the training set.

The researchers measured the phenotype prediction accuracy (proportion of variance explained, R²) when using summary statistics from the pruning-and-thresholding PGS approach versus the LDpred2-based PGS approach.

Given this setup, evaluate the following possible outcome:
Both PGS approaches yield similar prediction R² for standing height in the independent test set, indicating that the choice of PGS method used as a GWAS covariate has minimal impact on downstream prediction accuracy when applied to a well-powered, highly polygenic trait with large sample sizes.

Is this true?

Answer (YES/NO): NO